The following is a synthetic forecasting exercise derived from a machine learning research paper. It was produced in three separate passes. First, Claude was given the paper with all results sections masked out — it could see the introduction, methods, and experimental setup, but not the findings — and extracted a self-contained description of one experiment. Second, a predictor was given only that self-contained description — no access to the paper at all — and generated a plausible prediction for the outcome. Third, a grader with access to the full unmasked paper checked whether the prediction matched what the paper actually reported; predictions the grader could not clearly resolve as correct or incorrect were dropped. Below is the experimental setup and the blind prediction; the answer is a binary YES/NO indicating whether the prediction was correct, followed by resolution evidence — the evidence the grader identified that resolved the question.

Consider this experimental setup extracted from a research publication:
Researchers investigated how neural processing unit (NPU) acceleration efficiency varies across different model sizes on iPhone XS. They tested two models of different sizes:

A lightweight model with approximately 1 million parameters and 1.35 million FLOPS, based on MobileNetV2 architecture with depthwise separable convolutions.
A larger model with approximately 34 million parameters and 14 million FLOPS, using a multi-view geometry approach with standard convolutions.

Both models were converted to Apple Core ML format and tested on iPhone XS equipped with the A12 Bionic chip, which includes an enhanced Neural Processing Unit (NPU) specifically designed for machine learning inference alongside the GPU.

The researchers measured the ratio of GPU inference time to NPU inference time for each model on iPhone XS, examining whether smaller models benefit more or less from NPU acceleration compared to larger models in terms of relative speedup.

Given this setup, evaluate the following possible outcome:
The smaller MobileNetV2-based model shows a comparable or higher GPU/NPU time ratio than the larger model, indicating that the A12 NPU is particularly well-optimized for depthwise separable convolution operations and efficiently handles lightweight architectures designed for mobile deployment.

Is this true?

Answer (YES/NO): YES